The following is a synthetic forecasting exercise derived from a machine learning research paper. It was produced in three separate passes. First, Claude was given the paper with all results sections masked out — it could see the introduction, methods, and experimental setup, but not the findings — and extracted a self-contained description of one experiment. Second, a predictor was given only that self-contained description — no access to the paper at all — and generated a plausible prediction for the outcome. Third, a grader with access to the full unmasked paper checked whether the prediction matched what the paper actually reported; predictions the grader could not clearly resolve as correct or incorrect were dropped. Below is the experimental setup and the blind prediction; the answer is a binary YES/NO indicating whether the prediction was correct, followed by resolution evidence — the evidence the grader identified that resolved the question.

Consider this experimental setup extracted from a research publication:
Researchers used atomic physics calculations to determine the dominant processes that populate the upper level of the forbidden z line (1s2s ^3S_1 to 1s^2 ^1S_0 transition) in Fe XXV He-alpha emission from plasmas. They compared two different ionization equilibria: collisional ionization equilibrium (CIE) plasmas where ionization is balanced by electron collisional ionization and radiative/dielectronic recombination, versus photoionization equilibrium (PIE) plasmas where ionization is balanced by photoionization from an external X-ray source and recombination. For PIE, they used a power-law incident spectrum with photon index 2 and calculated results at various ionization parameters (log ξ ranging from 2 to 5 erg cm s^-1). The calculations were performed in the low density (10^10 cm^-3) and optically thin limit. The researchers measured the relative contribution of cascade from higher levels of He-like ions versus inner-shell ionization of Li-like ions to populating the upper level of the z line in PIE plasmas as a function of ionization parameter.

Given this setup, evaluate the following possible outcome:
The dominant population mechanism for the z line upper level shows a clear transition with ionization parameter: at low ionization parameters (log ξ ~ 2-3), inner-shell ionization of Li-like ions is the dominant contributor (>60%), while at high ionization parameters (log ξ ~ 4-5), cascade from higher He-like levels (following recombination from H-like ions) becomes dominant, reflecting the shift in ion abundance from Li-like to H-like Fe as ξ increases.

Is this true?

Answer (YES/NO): YES